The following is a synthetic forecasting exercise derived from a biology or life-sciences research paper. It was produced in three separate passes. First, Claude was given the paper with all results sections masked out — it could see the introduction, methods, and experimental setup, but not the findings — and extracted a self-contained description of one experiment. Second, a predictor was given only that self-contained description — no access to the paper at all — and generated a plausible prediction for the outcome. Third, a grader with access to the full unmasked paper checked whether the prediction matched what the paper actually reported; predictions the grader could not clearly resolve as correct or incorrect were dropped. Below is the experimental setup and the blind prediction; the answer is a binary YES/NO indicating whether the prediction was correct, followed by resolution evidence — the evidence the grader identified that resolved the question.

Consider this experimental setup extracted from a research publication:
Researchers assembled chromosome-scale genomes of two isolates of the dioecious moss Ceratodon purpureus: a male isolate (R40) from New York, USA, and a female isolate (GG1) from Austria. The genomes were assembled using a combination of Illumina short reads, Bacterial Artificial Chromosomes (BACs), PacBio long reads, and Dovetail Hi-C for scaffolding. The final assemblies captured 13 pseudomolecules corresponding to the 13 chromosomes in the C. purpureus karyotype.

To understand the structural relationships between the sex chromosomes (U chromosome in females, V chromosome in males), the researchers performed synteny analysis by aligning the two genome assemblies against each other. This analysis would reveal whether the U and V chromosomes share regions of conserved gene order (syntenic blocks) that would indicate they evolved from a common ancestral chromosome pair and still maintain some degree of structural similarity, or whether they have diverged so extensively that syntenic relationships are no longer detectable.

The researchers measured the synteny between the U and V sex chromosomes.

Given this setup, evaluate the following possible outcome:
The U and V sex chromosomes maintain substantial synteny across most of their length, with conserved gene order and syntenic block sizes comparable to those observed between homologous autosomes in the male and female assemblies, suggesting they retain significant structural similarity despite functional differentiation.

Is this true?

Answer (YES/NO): NO